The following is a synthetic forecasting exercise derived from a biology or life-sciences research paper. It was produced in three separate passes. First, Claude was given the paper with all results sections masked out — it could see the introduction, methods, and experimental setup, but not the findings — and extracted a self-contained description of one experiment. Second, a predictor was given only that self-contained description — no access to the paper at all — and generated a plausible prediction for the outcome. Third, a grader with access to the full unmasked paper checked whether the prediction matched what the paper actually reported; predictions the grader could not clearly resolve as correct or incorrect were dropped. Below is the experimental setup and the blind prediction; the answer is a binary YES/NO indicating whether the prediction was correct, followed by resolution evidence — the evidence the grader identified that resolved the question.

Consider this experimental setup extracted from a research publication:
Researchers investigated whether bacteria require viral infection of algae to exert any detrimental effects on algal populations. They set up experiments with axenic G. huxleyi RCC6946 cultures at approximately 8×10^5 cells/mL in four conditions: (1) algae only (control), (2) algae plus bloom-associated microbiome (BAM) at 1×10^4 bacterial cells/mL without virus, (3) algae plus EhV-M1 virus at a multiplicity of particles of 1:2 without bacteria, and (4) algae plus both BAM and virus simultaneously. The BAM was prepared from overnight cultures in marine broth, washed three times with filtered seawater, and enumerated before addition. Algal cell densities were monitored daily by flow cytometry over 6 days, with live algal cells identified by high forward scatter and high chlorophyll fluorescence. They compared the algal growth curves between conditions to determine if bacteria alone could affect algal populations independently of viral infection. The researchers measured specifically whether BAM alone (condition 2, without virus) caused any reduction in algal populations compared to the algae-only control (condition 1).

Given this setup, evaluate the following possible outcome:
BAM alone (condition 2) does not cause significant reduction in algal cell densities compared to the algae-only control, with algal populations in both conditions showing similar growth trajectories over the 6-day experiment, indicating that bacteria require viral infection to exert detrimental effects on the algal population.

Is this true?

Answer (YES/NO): YES